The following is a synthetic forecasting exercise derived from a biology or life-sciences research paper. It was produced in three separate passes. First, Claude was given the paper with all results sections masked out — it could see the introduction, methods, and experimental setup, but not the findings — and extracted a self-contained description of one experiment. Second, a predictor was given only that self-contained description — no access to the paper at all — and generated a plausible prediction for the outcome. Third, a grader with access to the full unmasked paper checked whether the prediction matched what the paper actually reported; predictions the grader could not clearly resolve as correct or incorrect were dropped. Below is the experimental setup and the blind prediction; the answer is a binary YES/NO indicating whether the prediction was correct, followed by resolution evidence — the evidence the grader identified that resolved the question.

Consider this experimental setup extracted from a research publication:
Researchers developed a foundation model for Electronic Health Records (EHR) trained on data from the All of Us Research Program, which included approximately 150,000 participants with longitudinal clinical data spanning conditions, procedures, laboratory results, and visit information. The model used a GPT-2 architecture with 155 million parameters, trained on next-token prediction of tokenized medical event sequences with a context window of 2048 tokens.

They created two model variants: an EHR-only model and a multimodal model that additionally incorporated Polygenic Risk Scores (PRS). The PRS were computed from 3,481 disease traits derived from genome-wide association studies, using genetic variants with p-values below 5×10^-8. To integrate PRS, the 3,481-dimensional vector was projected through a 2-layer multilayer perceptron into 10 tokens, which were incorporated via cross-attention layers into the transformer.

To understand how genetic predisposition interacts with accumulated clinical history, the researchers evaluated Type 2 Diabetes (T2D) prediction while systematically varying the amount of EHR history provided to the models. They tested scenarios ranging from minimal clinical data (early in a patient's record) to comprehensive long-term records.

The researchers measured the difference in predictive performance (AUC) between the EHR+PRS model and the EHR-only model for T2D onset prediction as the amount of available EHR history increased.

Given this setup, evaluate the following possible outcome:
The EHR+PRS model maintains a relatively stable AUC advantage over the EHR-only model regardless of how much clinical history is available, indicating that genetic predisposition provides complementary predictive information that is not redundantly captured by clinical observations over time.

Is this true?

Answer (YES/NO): NO